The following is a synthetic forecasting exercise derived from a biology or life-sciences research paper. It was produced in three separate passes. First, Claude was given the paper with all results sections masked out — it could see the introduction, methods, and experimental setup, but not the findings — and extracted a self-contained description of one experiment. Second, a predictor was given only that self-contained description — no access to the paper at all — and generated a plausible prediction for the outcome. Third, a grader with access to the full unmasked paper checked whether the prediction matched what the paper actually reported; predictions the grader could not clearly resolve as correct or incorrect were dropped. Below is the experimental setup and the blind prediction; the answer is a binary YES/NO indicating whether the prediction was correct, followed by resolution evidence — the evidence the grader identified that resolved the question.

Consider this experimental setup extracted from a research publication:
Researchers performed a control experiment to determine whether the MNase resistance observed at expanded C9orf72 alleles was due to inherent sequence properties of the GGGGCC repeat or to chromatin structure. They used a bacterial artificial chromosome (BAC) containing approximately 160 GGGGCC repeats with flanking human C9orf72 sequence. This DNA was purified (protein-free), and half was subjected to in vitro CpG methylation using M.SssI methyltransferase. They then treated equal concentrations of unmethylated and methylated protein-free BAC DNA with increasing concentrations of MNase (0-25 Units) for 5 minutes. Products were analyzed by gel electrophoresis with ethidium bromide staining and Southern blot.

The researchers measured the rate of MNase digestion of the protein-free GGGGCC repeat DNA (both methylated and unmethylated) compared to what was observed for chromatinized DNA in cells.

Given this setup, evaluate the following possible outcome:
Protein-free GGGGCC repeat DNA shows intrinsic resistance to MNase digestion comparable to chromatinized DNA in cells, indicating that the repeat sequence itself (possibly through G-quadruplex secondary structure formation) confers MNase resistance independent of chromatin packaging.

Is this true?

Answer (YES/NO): NO